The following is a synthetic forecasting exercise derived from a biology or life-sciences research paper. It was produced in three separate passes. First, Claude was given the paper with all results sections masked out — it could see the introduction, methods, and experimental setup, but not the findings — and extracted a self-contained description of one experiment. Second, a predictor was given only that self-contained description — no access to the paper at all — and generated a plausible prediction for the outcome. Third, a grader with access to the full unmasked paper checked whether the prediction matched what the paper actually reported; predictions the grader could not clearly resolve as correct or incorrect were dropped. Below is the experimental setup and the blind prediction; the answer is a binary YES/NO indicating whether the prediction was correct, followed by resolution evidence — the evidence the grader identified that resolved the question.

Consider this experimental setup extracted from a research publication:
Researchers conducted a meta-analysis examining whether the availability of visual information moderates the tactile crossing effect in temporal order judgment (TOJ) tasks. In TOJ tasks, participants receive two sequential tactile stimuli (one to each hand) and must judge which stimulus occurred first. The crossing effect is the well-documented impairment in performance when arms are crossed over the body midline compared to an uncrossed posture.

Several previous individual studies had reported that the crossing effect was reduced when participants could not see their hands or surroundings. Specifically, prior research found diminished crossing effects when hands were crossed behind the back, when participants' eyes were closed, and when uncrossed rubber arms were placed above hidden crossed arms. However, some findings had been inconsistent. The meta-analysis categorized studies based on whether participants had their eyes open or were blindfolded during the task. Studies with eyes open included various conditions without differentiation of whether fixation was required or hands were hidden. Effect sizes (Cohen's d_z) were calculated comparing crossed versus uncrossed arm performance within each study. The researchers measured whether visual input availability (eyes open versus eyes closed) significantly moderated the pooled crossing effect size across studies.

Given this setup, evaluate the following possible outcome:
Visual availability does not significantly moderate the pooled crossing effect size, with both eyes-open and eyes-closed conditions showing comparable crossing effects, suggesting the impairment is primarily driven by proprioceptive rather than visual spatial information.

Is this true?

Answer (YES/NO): YES